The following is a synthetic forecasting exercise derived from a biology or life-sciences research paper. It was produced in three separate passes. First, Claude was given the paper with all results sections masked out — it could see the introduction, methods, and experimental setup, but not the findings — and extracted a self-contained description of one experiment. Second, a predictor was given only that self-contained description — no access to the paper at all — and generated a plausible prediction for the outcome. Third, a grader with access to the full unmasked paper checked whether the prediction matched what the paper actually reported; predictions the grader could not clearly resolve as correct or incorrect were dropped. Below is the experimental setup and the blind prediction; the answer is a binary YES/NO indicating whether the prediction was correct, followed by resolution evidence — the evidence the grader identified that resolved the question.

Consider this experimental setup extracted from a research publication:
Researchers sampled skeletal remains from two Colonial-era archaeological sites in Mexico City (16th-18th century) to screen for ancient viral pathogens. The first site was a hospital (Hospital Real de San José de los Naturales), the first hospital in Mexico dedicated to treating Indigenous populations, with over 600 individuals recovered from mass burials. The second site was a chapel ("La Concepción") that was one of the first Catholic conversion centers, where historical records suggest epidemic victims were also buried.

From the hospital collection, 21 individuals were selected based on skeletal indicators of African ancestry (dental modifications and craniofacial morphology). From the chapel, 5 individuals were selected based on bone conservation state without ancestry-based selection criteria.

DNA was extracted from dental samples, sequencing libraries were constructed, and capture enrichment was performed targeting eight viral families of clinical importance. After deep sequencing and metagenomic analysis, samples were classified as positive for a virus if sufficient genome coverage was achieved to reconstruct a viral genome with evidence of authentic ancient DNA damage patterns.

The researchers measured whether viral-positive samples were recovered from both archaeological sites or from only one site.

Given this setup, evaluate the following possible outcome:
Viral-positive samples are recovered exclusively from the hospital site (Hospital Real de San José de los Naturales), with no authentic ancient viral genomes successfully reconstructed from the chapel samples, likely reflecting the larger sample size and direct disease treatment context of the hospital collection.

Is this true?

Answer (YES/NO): NO